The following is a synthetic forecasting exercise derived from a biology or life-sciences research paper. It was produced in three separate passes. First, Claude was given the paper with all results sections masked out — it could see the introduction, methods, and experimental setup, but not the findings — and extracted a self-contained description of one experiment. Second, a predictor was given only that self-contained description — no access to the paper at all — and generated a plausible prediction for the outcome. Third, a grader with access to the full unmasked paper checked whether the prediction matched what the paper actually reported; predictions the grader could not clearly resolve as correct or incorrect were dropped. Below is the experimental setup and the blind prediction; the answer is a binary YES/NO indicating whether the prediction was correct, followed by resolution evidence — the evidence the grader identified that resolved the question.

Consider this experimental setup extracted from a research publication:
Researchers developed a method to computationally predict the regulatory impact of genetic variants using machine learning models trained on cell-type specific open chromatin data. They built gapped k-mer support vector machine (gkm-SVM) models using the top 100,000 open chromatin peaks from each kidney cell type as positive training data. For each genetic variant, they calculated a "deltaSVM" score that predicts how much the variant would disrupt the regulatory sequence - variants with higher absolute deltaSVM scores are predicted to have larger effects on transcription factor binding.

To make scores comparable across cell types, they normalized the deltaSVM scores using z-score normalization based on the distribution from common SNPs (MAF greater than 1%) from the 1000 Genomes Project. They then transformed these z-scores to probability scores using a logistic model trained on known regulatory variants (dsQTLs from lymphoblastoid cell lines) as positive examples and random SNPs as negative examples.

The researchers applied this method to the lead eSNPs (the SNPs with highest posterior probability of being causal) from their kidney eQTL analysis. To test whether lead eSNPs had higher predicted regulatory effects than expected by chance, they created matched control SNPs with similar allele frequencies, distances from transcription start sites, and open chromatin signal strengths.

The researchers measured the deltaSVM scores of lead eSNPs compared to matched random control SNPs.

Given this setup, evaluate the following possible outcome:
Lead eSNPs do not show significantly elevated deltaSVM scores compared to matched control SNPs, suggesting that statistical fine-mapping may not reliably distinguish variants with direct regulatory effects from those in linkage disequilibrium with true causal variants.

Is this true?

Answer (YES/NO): NO